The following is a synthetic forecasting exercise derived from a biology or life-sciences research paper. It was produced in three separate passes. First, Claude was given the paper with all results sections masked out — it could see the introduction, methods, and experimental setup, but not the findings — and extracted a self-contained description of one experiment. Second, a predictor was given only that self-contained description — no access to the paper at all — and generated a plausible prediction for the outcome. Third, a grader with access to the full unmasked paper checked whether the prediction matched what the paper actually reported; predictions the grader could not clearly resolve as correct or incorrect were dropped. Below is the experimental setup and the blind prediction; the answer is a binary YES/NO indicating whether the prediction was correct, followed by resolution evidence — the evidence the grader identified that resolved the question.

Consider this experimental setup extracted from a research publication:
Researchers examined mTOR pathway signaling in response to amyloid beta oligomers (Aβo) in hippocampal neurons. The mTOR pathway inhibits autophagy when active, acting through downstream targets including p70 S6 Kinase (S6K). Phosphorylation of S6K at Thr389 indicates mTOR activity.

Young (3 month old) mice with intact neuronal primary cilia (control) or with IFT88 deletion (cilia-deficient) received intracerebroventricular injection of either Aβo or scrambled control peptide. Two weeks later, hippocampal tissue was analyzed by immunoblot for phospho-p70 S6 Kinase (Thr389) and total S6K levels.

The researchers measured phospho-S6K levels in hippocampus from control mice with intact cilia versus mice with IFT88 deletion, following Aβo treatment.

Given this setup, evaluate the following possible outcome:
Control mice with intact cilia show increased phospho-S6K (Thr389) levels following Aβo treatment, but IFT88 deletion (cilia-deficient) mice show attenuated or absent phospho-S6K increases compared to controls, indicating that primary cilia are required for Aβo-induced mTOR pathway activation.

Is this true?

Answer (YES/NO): NO